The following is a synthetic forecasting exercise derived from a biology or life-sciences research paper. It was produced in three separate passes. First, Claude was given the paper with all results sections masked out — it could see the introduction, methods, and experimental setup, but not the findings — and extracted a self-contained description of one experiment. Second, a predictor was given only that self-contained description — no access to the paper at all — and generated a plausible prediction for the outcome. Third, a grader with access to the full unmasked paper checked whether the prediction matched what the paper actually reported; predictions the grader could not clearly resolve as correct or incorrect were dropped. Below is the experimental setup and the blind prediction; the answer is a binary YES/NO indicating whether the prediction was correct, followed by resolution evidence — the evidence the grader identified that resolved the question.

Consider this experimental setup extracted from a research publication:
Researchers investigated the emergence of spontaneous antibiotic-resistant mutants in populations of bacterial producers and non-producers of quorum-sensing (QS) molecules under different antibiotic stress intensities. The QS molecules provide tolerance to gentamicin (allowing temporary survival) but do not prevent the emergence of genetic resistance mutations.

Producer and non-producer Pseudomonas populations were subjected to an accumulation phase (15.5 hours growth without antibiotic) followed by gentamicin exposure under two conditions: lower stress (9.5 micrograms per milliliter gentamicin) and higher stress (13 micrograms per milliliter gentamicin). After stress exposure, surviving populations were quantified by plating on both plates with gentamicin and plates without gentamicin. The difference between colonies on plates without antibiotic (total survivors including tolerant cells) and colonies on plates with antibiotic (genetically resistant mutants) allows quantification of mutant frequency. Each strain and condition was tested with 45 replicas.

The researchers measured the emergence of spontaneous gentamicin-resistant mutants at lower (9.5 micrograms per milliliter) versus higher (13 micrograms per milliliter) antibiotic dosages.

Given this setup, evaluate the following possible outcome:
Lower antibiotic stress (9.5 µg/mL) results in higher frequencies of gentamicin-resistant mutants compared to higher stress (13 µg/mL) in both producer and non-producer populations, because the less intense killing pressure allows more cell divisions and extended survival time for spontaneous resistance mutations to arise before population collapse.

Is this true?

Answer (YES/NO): YES